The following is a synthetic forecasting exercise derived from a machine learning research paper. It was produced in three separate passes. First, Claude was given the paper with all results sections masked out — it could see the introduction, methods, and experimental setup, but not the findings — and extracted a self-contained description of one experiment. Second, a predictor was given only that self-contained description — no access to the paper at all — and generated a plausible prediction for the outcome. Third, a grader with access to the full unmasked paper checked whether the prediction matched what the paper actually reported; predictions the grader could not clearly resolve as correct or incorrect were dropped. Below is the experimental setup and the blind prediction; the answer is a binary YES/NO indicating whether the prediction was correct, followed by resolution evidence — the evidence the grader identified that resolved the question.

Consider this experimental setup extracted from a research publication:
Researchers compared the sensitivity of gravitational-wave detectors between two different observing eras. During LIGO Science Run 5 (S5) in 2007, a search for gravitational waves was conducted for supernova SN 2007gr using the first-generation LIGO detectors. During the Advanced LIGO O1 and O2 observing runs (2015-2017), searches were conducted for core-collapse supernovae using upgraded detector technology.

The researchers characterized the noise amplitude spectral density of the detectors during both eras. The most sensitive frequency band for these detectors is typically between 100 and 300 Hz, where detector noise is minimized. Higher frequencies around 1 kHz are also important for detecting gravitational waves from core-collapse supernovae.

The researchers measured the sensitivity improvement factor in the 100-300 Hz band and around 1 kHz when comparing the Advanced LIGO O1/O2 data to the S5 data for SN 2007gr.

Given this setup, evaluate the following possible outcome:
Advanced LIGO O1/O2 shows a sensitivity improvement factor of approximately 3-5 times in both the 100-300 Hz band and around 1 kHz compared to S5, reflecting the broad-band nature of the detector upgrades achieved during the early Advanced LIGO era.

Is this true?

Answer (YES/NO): NO